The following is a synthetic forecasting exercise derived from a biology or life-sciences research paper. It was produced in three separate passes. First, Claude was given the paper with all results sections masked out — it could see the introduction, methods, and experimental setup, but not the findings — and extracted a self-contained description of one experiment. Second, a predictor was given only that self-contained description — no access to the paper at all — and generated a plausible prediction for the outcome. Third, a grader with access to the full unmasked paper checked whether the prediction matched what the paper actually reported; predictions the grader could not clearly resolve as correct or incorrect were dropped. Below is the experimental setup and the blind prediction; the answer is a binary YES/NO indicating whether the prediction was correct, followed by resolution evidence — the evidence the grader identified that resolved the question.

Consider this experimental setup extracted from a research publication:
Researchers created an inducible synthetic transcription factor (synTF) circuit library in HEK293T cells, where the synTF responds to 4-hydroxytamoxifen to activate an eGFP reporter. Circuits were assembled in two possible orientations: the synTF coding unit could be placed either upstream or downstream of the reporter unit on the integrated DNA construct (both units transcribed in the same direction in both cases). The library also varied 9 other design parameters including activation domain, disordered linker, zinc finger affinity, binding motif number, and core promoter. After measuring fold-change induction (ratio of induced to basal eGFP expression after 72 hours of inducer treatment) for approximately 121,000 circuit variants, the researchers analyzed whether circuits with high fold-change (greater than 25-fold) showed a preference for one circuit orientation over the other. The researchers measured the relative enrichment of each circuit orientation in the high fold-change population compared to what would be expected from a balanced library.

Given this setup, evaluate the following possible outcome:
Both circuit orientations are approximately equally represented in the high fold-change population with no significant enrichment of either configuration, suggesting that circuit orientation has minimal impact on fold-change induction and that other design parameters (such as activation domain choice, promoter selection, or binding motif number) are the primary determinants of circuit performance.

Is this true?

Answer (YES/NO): NO